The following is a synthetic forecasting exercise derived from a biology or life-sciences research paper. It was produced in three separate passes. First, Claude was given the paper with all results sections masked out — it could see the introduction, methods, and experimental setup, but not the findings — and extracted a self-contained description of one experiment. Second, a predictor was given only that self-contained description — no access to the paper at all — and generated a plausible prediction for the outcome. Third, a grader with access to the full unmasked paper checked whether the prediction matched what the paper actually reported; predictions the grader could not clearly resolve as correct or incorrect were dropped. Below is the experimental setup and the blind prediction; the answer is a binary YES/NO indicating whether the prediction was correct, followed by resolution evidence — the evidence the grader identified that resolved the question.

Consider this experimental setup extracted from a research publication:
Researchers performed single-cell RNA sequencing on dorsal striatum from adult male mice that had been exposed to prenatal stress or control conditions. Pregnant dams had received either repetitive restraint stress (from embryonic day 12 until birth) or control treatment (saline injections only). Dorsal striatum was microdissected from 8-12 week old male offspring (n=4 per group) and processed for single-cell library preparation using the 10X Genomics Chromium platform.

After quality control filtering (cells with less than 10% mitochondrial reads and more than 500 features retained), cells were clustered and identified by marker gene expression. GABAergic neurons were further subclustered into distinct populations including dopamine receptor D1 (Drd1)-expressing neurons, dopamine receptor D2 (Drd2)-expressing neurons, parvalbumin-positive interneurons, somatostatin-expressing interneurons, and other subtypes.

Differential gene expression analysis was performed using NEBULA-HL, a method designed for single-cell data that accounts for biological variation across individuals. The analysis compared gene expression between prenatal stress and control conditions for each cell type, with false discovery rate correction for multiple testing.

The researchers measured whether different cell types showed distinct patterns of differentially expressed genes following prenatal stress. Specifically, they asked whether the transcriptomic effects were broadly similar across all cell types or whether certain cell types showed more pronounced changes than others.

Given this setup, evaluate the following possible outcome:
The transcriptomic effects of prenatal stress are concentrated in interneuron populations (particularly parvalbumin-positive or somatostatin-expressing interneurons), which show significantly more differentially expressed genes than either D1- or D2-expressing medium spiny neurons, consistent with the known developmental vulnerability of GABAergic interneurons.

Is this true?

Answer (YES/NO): NO